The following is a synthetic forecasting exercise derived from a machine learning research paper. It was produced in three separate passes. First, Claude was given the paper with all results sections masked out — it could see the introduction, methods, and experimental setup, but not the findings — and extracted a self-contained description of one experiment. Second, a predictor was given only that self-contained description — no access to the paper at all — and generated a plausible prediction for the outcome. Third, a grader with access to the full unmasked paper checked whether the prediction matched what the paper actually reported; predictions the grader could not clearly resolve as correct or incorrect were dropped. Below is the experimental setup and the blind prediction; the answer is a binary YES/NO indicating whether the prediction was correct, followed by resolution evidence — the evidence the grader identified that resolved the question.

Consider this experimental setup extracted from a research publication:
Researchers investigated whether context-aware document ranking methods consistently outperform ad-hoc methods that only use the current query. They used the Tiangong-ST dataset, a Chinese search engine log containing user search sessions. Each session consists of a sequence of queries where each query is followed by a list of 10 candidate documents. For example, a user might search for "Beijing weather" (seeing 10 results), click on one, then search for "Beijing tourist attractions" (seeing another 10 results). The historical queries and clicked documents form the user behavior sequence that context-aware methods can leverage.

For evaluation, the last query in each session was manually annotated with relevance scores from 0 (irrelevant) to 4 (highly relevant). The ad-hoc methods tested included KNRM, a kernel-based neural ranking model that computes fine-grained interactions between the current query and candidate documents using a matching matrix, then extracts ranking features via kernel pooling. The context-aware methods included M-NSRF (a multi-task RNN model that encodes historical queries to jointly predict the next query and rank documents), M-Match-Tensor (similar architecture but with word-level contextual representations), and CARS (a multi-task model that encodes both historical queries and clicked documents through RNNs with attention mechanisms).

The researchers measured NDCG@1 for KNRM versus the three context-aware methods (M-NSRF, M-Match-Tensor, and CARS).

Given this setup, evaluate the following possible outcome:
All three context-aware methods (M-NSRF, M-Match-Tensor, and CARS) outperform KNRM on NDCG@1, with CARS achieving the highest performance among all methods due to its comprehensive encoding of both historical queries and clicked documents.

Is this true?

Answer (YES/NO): NO